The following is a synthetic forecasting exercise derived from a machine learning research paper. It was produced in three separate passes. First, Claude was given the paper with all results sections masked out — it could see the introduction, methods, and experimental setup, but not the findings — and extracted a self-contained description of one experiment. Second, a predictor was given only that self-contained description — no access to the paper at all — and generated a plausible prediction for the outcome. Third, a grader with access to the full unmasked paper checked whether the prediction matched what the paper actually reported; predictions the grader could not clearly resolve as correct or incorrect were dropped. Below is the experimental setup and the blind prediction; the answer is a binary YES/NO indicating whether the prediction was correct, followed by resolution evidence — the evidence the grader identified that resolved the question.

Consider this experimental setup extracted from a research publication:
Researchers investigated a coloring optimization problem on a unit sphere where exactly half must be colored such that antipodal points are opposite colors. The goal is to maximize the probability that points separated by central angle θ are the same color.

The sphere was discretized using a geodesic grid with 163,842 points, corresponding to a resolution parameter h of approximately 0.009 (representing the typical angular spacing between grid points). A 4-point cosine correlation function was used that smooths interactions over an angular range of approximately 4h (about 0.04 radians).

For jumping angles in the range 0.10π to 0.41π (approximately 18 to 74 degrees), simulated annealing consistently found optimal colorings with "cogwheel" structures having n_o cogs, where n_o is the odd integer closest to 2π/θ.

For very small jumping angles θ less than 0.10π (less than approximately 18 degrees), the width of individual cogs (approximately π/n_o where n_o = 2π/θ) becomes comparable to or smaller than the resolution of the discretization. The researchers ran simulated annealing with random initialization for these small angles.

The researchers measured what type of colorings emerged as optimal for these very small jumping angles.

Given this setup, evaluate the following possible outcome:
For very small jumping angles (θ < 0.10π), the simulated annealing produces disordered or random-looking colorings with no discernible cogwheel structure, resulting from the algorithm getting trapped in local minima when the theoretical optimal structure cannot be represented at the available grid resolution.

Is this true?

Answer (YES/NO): NO